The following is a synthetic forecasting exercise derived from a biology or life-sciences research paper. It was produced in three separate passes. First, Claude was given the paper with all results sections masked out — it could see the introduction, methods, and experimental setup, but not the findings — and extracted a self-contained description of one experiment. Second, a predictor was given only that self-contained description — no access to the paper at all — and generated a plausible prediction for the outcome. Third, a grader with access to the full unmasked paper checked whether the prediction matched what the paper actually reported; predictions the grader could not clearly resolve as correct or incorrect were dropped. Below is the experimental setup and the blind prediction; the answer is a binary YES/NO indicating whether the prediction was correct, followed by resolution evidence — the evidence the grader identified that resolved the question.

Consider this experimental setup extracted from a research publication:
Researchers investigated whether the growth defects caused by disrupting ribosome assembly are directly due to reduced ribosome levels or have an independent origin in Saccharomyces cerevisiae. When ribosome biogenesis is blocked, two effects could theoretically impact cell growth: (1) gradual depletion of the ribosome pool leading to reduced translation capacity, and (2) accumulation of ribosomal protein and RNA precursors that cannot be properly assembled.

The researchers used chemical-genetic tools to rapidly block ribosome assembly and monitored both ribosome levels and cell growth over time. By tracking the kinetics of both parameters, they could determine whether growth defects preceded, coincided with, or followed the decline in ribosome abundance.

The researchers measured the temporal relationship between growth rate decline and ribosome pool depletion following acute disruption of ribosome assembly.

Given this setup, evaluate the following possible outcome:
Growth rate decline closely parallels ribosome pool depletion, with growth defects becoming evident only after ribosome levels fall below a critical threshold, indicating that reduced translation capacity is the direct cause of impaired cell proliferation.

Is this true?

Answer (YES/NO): NO